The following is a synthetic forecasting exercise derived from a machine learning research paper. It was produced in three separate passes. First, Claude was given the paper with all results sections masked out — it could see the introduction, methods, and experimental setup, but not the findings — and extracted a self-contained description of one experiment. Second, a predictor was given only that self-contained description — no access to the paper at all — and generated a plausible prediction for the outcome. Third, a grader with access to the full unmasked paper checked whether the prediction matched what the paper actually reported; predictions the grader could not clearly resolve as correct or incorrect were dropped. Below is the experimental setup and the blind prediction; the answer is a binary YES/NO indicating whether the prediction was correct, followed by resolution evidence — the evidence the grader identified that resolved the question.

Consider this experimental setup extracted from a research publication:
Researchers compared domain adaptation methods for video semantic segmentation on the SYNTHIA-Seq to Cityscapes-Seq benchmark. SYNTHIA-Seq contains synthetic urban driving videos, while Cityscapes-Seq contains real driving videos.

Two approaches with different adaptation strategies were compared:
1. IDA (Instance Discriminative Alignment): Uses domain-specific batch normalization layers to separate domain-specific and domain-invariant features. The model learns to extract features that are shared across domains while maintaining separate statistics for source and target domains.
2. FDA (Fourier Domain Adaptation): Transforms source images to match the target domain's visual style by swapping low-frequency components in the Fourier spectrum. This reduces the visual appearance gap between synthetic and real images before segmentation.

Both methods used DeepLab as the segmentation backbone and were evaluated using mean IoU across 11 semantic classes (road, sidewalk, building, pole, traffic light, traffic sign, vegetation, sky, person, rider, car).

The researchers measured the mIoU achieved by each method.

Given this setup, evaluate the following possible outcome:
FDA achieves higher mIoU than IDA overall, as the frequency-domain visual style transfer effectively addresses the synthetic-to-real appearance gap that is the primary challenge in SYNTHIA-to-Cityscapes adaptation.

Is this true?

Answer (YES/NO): YES